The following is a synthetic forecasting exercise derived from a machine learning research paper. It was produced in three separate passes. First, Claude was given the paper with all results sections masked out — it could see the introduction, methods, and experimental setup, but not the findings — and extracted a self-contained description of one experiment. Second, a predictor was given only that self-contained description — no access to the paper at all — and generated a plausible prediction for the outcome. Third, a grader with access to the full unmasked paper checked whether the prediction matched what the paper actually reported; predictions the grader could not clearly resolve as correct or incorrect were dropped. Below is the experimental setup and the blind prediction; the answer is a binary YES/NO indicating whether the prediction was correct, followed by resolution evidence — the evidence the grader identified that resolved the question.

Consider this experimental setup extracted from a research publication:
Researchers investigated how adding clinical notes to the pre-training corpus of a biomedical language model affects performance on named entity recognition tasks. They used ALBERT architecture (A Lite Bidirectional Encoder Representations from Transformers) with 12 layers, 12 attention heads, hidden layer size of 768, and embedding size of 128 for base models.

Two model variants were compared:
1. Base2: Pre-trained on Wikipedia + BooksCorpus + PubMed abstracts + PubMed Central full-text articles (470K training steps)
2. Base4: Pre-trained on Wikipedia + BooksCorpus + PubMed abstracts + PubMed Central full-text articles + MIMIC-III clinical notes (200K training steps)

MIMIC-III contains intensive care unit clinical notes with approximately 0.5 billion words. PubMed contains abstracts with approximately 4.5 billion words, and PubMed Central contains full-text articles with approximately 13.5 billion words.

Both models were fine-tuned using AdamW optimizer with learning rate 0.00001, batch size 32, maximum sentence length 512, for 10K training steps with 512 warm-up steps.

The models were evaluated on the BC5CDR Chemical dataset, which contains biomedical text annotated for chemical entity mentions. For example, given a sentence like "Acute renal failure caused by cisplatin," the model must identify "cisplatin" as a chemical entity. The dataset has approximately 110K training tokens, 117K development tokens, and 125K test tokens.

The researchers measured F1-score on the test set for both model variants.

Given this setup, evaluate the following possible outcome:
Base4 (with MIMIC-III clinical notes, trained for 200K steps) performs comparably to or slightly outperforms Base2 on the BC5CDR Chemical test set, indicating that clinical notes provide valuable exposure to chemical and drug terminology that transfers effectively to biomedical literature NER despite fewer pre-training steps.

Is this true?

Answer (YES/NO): NO